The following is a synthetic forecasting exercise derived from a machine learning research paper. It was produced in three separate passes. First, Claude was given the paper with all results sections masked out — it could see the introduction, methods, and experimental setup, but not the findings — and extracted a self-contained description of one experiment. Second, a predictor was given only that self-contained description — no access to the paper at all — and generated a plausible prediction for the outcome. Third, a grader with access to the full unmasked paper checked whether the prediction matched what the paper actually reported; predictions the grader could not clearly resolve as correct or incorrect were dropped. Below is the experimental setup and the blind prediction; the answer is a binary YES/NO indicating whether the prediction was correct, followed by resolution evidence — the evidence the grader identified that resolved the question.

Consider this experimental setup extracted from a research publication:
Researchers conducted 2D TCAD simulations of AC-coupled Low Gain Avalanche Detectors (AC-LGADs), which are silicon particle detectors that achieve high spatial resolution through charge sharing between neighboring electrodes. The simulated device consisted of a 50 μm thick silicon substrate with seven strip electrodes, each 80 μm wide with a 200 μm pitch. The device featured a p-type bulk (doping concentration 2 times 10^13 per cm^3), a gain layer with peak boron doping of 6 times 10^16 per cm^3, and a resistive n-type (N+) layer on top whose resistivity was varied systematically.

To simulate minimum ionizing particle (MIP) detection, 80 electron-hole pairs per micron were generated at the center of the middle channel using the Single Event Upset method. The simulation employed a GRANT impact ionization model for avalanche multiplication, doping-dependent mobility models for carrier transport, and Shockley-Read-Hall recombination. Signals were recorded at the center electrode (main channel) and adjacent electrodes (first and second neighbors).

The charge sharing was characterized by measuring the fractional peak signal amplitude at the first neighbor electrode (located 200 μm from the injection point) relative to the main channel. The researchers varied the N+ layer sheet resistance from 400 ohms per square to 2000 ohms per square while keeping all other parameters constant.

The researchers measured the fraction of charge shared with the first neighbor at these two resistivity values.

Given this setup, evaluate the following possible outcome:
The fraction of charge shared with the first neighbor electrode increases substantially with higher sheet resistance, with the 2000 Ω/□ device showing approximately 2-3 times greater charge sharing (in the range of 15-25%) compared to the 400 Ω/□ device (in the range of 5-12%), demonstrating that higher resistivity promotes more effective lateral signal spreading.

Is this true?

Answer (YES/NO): NO